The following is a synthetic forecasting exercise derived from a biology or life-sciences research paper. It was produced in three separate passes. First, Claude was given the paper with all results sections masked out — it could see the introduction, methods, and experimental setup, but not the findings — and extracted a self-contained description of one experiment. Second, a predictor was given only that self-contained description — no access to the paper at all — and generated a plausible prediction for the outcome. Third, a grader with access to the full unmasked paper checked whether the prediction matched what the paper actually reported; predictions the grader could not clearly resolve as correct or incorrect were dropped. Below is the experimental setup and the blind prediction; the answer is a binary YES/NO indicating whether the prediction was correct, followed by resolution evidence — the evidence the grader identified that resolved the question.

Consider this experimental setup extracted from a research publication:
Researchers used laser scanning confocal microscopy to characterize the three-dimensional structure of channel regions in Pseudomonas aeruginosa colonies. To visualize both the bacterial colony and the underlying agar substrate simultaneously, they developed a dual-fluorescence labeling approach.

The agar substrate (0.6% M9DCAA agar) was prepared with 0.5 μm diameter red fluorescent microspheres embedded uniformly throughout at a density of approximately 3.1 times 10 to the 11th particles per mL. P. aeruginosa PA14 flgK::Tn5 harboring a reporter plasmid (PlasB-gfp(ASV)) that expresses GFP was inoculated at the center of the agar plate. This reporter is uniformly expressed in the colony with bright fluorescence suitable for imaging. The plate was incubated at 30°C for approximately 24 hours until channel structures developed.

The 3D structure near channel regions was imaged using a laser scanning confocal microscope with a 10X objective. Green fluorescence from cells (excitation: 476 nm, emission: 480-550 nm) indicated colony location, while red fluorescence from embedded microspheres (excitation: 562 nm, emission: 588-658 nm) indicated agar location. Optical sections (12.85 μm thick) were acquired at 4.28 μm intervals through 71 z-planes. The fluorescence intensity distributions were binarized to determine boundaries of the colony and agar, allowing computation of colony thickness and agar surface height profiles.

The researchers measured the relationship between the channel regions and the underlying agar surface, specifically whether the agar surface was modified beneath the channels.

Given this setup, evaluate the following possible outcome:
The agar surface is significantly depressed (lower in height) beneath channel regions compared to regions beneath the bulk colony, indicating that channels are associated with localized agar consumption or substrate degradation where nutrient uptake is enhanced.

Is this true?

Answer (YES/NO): NO